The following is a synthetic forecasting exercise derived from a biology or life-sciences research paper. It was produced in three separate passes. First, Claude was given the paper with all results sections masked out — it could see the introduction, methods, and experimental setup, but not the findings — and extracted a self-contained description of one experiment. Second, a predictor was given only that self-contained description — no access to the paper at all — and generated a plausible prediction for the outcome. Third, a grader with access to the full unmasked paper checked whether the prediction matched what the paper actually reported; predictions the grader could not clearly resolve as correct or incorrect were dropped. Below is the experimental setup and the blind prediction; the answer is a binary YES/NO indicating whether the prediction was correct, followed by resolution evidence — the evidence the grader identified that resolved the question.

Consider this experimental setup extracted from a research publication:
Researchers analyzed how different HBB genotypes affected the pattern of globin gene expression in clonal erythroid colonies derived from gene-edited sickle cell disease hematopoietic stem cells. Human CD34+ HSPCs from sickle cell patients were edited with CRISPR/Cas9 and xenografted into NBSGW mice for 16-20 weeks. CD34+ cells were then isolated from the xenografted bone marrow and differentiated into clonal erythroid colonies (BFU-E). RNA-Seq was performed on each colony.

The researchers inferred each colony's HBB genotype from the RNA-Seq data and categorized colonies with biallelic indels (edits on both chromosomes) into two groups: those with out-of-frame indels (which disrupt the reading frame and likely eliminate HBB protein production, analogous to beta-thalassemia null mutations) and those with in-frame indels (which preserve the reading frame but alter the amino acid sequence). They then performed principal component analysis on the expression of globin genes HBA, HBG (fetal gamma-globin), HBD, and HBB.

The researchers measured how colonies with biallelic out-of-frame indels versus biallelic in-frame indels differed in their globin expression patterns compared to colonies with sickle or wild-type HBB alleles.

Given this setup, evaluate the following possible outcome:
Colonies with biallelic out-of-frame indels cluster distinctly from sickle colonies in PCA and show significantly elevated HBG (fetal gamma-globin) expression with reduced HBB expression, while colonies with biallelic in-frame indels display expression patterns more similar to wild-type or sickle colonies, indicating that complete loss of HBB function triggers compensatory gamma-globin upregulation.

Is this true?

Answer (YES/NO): YES